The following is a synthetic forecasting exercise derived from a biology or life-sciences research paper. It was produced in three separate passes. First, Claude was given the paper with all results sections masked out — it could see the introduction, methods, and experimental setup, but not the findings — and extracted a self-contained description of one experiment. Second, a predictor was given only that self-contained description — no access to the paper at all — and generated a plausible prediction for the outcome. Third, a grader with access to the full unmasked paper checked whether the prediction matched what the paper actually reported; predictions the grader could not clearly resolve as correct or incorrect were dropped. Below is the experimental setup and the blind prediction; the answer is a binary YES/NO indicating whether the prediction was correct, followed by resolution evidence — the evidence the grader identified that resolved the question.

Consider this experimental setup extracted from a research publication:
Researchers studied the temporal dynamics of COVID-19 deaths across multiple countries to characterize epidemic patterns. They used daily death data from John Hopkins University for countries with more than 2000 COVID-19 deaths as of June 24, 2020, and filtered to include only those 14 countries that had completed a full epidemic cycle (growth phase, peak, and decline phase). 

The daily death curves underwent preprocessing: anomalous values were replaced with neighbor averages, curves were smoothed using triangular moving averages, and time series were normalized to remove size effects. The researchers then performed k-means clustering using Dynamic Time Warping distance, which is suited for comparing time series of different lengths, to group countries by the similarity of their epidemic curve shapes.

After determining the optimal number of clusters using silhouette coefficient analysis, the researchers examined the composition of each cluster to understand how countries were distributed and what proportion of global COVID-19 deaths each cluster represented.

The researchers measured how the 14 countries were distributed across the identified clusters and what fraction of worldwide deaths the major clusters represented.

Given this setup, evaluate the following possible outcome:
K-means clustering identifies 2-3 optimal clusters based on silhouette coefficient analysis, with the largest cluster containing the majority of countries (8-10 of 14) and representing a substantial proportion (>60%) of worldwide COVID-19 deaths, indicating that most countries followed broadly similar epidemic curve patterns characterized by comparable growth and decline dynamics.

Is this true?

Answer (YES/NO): NO